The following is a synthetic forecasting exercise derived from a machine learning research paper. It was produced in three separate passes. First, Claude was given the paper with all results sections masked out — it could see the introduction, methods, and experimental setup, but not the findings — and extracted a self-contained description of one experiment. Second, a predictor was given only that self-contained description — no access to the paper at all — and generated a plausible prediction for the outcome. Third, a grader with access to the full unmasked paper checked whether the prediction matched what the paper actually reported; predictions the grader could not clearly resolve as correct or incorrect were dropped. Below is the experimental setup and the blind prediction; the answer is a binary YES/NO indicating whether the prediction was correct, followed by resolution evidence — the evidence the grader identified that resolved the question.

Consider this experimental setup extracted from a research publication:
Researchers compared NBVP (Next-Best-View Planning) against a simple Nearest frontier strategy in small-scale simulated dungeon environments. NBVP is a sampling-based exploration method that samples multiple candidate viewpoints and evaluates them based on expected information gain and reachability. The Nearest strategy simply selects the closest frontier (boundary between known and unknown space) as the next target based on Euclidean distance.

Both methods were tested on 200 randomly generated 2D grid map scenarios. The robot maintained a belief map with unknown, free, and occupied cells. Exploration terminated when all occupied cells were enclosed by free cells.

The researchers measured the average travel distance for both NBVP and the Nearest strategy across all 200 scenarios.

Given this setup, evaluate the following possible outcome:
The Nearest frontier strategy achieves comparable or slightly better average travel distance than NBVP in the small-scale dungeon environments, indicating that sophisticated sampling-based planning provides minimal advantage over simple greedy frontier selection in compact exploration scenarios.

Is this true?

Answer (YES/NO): YES